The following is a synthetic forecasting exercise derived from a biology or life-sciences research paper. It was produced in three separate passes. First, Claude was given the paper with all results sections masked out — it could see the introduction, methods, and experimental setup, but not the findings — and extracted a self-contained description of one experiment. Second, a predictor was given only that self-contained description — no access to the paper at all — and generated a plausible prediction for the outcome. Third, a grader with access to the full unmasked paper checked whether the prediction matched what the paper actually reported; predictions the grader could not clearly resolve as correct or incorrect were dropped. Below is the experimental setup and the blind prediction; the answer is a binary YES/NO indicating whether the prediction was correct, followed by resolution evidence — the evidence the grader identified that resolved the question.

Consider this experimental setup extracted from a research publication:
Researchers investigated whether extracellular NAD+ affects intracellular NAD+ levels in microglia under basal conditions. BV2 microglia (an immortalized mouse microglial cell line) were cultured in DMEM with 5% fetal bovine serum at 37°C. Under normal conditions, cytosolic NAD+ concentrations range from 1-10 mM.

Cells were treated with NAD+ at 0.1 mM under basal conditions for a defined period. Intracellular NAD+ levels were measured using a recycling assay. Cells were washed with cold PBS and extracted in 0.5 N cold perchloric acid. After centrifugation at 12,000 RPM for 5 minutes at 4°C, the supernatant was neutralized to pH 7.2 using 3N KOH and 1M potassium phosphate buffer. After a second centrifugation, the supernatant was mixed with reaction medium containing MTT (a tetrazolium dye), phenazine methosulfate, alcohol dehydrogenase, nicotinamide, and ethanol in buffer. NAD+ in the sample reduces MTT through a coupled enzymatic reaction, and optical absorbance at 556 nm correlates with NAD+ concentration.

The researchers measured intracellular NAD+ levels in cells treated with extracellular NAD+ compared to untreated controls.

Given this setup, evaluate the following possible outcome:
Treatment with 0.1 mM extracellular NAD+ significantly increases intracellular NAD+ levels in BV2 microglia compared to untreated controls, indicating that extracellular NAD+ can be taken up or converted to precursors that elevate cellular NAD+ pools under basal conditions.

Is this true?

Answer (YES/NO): YES